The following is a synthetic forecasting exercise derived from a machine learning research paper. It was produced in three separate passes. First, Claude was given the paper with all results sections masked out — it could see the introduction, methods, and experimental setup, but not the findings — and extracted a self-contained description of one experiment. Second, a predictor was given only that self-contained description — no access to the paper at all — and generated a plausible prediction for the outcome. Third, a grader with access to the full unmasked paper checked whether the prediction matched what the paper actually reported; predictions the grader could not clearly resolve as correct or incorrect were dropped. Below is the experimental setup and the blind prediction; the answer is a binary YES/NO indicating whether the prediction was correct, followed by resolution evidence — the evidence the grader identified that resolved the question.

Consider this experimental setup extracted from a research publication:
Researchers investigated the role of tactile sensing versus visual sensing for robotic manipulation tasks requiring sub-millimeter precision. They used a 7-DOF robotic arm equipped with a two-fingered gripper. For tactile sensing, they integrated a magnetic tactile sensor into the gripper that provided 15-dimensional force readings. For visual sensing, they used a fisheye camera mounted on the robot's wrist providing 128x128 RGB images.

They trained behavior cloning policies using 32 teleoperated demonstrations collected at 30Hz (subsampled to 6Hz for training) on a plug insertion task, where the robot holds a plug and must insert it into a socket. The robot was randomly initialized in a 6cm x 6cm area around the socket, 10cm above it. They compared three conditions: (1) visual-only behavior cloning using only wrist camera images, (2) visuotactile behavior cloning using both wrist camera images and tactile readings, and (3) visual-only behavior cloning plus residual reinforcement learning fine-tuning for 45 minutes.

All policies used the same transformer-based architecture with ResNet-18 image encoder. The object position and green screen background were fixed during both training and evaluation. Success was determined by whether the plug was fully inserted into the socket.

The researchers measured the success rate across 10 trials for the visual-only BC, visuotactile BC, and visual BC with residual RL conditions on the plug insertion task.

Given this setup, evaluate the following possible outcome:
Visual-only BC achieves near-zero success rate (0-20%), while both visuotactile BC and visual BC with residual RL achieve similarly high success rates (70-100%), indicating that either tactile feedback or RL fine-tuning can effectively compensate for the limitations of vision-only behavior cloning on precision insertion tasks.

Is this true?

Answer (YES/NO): NO